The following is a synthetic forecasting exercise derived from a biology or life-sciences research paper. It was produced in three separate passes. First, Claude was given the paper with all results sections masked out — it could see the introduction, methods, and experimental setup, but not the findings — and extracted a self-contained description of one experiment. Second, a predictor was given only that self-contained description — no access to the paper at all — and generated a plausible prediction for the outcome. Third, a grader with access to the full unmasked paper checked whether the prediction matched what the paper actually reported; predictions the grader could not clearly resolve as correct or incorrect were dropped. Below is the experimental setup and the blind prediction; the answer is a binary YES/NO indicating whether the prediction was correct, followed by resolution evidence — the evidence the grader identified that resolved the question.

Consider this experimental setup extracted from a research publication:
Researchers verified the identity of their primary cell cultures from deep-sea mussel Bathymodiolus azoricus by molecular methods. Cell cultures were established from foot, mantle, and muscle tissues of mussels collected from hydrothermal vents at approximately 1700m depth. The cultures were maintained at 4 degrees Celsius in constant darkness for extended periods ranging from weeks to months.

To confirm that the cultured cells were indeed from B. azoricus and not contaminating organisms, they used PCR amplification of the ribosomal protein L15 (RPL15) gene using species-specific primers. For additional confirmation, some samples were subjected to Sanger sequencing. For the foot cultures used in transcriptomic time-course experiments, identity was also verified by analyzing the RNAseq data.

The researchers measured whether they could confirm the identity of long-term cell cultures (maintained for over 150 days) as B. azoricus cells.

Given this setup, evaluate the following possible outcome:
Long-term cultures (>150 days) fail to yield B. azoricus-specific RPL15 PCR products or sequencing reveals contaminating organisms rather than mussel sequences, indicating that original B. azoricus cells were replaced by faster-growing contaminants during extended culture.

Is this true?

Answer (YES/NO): NO